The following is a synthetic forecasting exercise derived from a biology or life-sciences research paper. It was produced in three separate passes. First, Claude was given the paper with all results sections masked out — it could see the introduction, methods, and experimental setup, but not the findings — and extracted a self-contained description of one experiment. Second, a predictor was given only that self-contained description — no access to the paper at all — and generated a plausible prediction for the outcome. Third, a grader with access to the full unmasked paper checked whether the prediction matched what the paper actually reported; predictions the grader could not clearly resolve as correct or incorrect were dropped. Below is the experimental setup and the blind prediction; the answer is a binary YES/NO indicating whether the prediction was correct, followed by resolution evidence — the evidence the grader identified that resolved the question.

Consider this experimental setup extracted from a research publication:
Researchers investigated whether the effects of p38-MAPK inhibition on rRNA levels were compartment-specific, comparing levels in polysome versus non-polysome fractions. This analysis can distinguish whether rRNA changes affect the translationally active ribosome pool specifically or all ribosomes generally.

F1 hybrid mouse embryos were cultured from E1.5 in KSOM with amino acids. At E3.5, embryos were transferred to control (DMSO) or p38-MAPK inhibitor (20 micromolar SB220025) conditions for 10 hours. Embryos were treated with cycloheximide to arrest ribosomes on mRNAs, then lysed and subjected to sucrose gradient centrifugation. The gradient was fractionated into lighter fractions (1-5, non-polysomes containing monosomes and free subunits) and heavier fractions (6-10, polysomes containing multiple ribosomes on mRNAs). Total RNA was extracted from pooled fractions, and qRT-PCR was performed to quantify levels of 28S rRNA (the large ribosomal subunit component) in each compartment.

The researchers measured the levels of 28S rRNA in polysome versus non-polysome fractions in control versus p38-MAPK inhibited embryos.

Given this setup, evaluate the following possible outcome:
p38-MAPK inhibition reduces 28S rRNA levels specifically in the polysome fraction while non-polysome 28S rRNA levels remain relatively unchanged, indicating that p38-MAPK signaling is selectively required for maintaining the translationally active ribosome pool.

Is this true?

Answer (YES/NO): NO